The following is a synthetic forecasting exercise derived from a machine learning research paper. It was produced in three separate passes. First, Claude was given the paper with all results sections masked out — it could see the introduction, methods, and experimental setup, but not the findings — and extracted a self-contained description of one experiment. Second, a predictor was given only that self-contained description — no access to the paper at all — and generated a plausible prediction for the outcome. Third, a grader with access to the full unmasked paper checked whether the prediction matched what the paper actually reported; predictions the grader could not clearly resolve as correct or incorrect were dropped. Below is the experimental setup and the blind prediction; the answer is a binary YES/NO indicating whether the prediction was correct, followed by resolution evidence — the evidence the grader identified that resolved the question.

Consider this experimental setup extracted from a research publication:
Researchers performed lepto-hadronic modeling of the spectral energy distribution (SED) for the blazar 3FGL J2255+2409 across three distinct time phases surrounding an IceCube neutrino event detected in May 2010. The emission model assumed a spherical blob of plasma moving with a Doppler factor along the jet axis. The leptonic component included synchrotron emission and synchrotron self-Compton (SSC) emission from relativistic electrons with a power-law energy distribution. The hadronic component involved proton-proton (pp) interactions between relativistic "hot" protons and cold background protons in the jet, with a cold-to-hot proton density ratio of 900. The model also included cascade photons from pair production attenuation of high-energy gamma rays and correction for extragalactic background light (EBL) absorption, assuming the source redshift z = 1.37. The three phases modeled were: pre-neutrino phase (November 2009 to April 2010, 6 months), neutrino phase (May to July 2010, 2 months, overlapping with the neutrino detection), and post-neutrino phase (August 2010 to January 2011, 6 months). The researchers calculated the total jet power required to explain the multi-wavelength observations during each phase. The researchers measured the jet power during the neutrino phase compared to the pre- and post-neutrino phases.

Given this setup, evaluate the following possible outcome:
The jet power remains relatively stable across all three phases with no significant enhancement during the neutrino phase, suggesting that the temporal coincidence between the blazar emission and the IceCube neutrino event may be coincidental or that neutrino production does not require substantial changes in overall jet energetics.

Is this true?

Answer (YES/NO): NO